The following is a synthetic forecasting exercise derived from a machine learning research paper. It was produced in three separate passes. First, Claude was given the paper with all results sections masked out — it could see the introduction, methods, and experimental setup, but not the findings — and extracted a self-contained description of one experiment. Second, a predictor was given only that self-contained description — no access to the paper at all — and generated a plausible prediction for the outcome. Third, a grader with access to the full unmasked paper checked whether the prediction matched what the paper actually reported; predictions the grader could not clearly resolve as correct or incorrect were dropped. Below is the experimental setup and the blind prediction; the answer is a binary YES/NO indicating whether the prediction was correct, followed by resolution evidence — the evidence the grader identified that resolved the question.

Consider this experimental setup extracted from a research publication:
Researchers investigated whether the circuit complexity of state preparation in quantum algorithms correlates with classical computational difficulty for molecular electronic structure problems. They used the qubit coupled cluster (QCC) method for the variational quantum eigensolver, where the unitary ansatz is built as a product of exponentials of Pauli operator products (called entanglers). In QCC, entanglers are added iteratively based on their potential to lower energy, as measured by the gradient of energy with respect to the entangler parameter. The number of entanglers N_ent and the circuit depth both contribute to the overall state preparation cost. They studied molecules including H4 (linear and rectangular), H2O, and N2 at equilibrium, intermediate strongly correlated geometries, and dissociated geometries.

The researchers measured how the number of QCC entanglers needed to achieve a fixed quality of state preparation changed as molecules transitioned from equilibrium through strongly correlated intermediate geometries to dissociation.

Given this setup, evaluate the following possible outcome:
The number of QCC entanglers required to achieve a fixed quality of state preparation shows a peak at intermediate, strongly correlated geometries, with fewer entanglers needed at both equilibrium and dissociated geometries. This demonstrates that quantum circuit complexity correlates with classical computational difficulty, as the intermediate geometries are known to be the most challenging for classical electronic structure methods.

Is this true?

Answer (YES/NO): NO